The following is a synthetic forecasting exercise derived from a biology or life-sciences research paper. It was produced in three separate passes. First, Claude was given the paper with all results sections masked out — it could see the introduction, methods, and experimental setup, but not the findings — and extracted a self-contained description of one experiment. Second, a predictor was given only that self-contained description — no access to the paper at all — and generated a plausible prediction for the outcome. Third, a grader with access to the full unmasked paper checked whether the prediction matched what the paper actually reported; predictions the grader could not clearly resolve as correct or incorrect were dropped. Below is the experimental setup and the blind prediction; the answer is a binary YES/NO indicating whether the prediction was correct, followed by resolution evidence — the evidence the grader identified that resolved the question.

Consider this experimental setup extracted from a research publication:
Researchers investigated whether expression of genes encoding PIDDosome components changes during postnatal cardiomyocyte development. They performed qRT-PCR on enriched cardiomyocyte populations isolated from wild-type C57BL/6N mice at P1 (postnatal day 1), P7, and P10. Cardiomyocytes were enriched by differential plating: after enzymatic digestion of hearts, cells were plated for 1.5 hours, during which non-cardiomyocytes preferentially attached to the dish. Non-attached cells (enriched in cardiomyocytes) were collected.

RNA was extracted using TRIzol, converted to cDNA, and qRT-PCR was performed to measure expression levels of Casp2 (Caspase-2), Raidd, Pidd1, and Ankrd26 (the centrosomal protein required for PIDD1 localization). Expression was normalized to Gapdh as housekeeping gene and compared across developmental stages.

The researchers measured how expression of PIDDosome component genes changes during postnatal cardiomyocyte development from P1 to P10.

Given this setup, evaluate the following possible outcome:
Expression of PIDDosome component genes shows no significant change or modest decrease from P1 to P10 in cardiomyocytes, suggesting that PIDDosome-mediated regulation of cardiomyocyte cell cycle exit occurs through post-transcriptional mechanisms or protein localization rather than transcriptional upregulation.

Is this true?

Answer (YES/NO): NO